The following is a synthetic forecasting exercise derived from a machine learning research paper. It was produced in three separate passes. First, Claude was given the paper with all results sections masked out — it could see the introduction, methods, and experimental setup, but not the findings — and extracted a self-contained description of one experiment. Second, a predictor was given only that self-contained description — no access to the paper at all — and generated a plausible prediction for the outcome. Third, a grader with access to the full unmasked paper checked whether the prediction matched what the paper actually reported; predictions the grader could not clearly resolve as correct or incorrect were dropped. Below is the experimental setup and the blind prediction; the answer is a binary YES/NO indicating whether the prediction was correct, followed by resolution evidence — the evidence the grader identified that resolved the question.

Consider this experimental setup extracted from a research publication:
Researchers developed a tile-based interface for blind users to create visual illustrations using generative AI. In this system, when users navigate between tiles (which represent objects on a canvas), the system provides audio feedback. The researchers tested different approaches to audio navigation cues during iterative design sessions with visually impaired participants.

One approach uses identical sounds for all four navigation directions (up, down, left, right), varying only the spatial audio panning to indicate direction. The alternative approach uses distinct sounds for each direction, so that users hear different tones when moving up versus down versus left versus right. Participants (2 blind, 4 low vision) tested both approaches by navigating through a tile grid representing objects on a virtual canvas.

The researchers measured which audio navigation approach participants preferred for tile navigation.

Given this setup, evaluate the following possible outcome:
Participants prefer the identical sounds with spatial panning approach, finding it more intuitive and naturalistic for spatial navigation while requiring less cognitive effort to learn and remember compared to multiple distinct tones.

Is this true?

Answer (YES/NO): NO